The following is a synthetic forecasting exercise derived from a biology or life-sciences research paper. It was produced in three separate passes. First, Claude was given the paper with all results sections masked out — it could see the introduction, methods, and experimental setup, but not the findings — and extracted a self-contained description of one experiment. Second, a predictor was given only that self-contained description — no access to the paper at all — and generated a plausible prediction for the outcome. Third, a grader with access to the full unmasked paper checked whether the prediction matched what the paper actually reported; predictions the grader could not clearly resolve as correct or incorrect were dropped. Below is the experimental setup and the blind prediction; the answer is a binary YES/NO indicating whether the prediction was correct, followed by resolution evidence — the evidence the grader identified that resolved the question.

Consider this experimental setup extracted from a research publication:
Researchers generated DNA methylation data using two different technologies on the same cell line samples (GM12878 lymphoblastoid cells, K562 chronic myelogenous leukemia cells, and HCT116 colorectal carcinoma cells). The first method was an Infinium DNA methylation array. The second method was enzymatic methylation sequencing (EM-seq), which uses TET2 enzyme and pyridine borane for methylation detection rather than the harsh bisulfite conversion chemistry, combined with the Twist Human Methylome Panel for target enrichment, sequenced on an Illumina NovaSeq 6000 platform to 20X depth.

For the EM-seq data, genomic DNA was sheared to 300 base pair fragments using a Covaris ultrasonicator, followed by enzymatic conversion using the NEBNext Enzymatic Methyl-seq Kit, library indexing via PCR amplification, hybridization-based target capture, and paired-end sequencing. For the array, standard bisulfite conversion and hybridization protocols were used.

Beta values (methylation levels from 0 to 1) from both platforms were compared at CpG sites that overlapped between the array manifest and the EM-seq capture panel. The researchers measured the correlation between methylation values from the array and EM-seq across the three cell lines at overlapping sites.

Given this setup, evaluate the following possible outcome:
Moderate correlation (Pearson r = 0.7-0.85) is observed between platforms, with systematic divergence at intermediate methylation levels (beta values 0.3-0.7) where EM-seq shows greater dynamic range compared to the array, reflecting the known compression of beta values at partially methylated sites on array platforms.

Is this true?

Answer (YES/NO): NO